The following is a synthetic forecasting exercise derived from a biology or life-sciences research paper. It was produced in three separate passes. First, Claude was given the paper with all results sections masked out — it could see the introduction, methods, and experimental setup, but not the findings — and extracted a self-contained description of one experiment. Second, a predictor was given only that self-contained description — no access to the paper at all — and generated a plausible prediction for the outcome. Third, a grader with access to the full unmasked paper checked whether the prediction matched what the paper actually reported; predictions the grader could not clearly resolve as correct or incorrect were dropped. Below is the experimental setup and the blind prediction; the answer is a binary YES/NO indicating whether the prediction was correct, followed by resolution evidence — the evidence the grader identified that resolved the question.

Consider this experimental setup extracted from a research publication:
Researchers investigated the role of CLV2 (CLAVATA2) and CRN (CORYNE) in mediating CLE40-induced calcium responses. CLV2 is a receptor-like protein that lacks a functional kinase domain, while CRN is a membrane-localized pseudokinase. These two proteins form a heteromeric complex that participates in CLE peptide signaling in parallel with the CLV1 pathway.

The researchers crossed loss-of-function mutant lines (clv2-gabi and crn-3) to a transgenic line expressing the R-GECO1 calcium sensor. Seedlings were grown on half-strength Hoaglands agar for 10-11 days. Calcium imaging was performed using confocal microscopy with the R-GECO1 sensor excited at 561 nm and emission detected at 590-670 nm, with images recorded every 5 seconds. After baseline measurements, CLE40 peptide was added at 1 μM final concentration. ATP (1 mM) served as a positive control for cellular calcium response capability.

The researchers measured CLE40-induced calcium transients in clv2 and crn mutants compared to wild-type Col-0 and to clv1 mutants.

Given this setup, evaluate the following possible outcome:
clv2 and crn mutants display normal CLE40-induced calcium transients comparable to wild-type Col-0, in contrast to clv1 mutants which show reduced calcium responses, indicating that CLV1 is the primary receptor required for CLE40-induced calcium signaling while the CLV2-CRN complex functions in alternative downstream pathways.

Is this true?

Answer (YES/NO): NO